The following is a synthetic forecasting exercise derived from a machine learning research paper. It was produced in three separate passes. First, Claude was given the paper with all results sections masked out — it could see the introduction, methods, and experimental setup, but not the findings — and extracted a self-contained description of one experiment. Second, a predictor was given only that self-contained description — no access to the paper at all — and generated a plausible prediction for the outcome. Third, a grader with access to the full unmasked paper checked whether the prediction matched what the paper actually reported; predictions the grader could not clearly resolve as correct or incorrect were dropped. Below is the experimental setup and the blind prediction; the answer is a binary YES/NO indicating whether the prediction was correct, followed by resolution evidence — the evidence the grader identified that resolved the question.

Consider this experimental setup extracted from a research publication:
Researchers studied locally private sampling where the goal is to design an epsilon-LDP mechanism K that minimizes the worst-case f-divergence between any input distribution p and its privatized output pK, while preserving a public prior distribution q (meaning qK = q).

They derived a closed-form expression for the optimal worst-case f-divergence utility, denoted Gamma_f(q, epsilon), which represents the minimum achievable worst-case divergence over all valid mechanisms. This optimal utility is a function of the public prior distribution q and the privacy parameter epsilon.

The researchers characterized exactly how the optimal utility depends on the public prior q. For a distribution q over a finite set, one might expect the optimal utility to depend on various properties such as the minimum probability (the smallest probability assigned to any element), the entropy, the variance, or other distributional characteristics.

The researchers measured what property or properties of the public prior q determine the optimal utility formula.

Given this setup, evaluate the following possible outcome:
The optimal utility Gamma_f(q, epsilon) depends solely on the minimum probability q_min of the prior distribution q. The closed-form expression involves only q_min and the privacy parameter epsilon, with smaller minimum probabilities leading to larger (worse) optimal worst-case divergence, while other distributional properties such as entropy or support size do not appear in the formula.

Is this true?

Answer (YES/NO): YES